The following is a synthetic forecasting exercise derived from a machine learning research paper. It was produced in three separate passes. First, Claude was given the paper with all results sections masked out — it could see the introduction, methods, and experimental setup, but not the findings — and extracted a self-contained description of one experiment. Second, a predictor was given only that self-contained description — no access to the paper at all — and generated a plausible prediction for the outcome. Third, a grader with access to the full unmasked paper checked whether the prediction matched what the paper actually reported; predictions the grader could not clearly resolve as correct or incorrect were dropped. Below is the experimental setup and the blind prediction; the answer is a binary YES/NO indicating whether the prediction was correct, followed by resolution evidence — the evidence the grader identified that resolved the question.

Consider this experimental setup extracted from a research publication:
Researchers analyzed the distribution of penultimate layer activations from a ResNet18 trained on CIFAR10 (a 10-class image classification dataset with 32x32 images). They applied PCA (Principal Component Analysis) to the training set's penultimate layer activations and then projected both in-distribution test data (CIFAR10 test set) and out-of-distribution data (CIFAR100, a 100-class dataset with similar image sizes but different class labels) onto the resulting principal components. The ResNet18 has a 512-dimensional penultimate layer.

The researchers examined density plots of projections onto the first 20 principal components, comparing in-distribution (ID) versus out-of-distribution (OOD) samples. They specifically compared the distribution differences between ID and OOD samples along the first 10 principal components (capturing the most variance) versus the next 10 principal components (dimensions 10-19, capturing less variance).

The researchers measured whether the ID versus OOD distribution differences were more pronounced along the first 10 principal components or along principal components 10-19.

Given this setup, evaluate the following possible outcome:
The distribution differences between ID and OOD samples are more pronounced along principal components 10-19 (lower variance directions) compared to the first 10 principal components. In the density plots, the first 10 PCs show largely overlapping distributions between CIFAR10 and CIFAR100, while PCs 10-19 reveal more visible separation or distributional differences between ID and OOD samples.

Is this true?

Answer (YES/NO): NO